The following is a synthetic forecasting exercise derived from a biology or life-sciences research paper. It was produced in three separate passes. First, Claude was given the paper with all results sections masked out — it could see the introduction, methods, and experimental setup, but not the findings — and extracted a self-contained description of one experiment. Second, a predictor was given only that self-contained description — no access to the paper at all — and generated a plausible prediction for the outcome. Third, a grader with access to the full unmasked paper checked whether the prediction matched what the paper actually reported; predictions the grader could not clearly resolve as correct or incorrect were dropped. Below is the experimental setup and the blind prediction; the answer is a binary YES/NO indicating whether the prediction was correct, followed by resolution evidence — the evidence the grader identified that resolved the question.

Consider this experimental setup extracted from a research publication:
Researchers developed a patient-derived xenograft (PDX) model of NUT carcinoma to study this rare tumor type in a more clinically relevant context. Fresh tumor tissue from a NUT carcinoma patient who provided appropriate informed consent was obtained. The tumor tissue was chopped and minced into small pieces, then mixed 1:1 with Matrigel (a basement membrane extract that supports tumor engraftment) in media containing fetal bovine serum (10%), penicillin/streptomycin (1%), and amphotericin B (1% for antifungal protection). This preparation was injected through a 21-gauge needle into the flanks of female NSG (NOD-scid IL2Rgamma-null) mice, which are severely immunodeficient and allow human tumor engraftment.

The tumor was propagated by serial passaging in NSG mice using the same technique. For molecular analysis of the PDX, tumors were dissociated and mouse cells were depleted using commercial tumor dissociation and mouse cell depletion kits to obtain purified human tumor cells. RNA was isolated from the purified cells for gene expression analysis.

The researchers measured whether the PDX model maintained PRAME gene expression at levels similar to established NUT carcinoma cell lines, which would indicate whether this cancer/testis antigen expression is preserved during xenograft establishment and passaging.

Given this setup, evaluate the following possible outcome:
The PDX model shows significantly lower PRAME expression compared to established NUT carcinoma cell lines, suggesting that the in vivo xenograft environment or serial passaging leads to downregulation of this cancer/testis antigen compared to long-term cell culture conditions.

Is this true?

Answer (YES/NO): NO